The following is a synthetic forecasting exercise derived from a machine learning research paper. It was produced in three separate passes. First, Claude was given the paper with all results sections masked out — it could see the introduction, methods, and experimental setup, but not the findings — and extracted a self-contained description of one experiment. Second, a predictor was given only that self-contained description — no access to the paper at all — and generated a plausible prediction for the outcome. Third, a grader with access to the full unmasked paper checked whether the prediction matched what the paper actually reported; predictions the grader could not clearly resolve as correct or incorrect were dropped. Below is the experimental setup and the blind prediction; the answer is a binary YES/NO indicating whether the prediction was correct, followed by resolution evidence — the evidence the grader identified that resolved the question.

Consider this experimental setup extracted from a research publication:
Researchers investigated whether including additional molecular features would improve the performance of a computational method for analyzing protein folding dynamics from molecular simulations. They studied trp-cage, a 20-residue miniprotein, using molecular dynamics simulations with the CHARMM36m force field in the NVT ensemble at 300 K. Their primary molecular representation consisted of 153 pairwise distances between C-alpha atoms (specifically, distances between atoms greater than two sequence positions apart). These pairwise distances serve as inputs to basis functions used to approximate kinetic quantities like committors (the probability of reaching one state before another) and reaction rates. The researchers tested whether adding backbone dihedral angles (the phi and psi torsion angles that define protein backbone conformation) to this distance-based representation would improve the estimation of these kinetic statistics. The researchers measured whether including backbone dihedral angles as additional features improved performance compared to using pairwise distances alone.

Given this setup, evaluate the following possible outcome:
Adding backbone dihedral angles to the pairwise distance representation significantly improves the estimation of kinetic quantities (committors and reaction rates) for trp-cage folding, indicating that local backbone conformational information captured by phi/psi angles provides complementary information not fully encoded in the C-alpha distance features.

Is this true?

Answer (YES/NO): NO